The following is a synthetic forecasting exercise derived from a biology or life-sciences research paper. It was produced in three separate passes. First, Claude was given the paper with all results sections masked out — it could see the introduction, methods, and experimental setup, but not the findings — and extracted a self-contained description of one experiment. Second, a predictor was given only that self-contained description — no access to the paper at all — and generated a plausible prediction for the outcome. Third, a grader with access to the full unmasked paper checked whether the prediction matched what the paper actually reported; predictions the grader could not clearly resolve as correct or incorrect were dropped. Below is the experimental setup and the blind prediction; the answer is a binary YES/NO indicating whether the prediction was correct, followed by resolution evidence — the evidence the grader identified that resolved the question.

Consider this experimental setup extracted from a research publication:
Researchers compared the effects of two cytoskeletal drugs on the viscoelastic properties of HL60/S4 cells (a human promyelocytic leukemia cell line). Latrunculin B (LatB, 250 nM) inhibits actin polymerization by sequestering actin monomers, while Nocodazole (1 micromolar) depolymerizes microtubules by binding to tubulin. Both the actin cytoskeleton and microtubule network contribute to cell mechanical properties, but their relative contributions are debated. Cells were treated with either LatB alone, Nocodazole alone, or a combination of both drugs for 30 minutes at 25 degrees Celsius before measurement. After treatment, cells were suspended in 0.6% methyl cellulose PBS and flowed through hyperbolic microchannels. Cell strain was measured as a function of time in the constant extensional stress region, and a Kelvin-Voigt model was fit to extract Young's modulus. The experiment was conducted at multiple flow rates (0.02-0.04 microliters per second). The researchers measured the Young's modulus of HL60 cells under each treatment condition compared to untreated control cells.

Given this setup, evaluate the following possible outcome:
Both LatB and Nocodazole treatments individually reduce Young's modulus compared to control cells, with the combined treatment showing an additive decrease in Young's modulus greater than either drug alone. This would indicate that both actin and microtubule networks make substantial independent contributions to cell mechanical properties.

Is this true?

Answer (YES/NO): NO